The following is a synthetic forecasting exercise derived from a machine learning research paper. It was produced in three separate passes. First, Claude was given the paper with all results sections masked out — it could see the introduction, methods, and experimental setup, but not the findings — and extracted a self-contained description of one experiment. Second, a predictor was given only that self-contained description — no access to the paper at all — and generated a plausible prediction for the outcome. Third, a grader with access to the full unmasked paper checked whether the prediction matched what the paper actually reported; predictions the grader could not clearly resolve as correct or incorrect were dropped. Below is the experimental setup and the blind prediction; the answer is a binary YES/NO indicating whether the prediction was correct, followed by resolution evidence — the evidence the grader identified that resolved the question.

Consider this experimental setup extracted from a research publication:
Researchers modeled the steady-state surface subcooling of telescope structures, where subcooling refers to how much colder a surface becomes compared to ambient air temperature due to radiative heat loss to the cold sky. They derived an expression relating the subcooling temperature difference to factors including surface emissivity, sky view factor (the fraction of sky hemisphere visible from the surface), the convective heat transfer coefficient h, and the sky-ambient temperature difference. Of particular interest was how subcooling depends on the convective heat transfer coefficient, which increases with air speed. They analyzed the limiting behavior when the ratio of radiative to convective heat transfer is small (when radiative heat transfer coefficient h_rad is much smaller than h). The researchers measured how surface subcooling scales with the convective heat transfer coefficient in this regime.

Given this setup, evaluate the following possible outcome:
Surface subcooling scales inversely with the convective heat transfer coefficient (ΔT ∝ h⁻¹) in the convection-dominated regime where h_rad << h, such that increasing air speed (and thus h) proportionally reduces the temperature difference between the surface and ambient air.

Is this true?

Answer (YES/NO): YES